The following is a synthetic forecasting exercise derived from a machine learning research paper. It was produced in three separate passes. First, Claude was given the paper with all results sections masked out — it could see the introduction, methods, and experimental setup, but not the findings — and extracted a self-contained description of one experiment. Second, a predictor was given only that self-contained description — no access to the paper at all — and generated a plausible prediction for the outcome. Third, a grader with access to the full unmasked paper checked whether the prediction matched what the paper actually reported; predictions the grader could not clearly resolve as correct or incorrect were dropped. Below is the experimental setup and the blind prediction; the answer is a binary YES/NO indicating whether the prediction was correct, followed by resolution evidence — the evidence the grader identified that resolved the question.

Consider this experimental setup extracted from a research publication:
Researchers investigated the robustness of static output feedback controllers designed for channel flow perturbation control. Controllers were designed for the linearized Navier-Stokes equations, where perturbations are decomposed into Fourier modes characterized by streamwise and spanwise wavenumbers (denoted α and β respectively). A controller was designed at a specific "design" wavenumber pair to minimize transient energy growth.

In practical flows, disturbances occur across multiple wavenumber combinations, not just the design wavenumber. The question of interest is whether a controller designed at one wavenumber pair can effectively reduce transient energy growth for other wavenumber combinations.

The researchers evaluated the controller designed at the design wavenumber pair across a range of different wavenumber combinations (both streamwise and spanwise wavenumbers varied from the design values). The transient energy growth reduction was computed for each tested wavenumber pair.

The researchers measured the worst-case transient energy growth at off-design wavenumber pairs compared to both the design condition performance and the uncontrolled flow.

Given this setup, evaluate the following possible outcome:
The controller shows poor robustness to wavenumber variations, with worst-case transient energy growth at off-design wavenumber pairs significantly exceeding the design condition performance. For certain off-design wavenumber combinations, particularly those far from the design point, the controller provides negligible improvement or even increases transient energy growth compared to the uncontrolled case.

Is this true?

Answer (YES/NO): NO